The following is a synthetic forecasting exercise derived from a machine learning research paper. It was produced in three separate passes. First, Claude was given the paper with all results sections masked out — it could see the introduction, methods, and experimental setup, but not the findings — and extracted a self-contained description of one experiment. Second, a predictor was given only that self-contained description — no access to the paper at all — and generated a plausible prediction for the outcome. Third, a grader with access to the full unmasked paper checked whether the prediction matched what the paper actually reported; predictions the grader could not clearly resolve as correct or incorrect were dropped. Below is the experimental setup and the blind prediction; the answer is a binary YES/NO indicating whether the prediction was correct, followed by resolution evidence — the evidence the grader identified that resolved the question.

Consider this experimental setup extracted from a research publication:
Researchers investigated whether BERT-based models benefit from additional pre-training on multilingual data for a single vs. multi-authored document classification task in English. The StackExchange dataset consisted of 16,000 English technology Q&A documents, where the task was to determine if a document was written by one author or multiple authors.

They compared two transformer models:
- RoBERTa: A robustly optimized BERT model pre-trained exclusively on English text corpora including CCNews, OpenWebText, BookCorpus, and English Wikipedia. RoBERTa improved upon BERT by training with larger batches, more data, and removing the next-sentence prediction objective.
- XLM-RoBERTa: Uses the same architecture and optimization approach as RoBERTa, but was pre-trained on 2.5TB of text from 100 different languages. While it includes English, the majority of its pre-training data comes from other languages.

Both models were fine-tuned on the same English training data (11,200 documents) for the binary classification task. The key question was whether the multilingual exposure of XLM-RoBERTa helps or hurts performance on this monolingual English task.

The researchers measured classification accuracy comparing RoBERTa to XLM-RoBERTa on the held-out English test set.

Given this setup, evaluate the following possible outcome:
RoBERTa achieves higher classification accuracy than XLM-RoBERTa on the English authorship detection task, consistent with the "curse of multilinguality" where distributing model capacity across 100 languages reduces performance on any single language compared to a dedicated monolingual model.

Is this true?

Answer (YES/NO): NO